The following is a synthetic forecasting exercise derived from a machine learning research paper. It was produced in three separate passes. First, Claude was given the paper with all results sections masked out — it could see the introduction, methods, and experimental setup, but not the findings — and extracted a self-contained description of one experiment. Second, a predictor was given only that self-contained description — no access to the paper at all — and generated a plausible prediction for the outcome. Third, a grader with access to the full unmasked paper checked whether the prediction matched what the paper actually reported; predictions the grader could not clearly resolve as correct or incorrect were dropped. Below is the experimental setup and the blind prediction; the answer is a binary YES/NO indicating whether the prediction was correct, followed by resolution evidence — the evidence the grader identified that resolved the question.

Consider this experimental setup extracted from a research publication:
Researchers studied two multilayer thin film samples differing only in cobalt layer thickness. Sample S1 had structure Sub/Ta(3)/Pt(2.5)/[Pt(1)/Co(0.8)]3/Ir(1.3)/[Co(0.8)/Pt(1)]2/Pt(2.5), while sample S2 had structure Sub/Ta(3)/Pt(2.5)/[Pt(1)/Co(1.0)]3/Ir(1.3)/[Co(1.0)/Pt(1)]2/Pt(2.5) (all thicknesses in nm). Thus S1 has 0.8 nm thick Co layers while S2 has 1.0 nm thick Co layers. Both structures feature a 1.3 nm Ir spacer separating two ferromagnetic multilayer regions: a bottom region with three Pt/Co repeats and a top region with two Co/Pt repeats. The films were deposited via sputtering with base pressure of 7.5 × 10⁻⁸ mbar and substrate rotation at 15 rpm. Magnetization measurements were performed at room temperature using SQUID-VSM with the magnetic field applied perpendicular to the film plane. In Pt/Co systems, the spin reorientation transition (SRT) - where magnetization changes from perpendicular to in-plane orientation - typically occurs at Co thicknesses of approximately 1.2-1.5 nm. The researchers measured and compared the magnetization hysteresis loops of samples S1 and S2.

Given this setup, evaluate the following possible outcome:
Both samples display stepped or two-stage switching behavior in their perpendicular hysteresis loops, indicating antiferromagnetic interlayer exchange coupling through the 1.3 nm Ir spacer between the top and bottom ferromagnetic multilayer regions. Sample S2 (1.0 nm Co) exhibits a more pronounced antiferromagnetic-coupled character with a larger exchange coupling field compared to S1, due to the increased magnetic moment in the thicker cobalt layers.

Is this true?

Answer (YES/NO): NO